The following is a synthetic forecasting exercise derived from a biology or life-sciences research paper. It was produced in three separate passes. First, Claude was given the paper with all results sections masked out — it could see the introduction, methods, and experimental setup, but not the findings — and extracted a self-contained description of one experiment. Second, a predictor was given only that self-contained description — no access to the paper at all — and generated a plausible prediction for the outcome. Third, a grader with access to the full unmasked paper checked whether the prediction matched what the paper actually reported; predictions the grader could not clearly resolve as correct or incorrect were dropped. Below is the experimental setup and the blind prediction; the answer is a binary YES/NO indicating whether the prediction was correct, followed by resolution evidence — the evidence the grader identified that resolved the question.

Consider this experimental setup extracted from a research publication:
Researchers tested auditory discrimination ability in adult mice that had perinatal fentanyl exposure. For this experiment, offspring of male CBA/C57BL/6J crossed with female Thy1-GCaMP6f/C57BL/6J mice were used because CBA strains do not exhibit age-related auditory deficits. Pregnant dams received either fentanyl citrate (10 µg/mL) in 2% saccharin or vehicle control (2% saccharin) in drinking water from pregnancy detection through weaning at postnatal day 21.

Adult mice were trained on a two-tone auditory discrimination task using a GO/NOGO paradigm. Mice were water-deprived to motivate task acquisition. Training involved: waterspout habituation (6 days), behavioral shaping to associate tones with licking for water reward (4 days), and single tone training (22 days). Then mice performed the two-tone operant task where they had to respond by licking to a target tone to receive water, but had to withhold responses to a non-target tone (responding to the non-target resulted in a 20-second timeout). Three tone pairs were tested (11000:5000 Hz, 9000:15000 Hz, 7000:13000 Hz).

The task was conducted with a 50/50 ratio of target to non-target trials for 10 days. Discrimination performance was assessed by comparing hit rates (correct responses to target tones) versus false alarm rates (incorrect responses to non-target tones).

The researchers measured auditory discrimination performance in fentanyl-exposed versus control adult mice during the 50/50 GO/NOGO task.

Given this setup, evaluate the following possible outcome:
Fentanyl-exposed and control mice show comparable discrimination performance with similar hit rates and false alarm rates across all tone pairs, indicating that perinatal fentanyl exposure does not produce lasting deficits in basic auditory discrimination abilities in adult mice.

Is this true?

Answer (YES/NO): NO